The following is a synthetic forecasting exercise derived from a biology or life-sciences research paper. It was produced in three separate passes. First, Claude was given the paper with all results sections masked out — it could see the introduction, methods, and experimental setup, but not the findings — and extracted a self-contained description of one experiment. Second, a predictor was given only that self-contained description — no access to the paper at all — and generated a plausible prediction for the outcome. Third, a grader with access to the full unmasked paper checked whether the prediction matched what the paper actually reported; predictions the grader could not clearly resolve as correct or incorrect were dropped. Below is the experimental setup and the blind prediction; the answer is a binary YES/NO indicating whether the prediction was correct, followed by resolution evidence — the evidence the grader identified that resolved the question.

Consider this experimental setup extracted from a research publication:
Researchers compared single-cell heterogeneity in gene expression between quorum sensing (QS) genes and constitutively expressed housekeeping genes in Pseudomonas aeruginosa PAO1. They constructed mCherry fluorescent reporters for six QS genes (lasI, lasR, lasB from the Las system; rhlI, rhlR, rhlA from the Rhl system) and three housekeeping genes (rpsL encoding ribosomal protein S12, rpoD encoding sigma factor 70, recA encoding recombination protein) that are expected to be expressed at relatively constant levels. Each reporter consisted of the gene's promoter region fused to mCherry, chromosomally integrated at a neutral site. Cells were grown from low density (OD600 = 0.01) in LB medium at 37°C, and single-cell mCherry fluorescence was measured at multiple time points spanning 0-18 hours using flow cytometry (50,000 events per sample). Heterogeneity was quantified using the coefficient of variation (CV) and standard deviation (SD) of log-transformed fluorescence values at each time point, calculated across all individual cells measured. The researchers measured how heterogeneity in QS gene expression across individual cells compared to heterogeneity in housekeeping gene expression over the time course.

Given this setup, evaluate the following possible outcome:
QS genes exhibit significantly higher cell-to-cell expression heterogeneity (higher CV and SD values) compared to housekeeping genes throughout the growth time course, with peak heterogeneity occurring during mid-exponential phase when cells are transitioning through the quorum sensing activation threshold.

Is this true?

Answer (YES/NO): YES